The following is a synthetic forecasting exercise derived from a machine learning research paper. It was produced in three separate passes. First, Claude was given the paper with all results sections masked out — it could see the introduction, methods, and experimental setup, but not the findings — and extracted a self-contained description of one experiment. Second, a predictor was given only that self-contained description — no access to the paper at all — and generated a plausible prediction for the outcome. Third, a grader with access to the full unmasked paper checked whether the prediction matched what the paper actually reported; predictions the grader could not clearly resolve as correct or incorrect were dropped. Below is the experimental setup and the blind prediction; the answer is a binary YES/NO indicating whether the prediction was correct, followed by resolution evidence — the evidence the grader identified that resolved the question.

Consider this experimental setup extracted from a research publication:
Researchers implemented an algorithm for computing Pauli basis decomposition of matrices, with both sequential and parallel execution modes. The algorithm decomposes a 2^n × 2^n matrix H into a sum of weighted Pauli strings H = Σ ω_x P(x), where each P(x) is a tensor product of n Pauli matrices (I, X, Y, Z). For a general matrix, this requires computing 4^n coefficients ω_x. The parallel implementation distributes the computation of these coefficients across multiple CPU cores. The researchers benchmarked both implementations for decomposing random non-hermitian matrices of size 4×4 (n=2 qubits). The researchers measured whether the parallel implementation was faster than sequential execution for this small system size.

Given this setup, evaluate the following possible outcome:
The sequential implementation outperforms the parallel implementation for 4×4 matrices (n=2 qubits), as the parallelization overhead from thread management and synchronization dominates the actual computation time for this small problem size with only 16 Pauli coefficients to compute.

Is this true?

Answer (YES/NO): YES